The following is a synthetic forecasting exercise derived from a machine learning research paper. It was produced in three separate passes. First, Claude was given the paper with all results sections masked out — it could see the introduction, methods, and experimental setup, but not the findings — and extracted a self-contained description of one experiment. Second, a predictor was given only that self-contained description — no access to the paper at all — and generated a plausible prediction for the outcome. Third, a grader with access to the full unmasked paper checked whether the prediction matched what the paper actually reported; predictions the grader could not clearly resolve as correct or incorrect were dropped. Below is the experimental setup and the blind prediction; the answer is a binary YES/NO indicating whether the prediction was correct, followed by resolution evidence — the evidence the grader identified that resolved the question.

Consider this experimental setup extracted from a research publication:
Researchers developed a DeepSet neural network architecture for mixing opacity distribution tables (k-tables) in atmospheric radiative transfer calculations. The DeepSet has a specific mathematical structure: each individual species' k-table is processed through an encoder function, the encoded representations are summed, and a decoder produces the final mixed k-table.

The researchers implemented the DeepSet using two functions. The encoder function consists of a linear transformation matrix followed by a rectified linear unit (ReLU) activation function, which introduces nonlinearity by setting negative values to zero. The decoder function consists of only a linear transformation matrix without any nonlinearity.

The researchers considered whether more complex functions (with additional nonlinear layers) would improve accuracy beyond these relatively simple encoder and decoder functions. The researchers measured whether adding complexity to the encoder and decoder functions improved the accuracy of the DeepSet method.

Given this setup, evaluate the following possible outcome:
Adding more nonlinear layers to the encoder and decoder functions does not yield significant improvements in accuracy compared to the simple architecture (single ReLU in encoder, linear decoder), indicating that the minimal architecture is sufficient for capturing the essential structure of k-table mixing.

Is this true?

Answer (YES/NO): YES